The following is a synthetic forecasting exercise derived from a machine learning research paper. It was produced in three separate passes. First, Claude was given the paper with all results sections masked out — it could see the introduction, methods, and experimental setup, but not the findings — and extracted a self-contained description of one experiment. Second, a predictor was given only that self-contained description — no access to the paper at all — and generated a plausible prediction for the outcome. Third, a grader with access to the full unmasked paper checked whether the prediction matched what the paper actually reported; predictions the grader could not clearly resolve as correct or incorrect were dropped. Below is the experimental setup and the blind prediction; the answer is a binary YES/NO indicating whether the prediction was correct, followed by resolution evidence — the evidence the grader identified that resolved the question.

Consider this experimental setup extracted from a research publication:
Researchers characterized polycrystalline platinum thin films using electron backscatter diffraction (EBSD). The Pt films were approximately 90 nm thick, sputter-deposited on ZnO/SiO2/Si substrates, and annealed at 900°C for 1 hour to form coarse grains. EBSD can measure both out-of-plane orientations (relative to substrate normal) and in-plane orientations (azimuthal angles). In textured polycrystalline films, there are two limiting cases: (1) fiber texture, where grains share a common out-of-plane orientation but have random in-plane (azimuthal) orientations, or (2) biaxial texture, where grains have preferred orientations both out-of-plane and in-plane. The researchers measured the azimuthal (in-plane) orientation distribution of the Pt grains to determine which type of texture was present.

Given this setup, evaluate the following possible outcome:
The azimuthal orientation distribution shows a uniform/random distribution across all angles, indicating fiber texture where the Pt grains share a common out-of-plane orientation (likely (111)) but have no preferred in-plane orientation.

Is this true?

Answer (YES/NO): YES